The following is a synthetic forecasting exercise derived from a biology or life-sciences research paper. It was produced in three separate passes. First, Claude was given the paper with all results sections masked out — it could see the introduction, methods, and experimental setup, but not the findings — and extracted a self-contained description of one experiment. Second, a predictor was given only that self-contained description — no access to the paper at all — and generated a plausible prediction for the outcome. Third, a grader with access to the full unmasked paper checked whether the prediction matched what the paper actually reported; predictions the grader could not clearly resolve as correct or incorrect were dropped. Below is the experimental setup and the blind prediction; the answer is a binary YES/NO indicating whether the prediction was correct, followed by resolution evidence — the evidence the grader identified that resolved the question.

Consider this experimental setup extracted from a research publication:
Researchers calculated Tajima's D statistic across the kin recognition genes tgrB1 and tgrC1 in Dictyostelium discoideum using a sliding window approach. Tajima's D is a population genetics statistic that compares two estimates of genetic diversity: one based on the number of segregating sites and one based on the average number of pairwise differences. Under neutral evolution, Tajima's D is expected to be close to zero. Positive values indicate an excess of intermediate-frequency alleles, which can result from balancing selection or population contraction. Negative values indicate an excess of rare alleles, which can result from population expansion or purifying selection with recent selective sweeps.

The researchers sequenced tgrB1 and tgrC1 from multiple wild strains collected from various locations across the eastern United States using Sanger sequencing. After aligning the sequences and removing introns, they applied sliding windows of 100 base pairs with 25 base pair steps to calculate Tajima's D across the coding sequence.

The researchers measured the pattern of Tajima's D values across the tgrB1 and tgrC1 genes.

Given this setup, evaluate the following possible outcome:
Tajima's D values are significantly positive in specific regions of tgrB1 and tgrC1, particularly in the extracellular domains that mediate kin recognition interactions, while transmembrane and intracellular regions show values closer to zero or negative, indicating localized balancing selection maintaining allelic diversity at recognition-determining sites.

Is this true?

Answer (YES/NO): NO